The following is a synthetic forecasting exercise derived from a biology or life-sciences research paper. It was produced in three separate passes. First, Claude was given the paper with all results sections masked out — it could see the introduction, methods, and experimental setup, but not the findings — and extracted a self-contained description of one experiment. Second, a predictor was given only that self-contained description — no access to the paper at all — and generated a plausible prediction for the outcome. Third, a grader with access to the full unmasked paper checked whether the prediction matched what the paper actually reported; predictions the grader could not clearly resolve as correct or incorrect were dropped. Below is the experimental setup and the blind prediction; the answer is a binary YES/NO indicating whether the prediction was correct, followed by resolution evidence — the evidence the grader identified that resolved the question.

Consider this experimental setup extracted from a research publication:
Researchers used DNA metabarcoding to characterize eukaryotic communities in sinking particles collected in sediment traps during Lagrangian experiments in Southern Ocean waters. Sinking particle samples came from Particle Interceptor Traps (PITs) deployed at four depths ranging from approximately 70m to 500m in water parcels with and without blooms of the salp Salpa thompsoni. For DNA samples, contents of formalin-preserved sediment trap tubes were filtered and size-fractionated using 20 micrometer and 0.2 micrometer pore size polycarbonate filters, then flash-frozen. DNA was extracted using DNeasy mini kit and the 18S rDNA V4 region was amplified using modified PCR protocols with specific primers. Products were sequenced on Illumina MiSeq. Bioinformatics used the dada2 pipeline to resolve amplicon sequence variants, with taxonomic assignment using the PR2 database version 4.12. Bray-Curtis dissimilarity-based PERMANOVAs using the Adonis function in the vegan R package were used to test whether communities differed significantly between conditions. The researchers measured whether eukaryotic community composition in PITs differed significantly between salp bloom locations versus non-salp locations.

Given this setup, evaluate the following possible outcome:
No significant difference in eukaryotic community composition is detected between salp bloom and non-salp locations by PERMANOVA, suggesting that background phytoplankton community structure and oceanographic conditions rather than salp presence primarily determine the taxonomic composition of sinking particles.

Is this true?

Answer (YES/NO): NO